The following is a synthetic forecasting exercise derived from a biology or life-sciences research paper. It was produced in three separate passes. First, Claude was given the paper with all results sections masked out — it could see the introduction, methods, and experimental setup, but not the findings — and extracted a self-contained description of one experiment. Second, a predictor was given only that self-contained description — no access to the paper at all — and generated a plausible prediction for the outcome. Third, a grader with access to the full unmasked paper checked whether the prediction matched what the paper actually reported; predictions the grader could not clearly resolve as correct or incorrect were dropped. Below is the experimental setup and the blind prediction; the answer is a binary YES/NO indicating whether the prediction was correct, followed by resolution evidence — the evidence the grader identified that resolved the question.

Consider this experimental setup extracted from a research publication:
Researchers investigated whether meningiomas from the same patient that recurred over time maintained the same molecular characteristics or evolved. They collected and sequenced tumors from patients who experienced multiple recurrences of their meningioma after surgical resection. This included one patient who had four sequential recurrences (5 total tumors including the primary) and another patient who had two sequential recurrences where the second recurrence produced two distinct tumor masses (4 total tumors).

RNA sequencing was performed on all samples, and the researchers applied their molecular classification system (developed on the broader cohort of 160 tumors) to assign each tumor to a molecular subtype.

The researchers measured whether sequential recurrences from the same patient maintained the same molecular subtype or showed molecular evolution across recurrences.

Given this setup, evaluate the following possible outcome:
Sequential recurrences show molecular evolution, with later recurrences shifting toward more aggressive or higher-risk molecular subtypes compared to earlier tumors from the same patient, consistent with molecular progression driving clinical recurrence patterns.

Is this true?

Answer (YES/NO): NO